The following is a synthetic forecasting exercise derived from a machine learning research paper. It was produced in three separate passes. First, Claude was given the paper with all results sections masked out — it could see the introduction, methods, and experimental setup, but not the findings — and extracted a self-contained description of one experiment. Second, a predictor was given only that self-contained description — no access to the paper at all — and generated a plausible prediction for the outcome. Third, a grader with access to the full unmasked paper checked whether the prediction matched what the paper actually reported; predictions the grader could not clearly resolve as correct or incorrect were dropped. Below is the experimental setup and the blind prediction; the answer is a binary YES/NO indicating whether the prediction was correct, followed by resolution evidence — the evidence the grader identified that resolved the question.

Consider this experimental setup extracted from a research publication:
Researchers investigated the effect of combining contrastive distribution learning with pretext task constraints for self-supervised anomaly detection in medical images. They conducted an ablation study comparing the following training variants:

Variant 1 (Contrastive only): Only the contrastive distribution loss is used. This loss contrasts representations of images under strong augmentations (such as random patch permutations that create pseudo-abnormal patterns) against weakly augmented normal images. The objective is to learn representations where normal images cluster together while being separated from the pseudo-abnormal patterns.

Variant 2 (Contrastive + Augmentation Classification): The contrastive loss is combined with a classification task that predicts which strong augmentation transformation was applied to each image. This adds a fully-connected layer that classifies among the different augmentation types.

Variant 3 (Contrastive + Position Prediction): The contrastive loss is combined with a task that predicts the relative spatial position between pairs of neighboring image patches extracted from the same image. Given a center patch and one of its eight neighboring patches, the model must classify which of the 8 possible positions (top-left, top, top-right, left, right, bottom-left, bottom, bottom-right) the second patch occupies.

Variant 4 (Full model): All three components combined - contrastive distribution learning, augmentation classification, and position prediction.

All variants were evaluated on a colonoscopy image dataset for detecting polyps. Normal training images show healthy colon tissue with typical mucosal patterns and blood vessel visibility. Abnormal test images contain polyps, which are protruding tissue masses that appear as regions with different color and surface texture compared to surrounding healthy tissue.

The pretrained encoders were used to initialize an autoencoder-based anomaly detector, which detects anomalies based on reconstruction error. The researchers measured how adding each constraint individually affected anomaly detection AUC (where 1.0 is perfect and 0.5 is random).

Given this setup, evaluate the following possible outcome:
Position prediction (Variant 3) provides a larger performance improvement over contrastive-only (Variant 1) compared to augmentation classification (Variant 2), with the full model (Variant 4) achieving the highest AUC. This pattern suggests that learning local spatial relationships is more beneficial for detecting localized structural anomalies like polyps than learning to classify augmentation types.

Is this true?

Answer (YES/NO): NO